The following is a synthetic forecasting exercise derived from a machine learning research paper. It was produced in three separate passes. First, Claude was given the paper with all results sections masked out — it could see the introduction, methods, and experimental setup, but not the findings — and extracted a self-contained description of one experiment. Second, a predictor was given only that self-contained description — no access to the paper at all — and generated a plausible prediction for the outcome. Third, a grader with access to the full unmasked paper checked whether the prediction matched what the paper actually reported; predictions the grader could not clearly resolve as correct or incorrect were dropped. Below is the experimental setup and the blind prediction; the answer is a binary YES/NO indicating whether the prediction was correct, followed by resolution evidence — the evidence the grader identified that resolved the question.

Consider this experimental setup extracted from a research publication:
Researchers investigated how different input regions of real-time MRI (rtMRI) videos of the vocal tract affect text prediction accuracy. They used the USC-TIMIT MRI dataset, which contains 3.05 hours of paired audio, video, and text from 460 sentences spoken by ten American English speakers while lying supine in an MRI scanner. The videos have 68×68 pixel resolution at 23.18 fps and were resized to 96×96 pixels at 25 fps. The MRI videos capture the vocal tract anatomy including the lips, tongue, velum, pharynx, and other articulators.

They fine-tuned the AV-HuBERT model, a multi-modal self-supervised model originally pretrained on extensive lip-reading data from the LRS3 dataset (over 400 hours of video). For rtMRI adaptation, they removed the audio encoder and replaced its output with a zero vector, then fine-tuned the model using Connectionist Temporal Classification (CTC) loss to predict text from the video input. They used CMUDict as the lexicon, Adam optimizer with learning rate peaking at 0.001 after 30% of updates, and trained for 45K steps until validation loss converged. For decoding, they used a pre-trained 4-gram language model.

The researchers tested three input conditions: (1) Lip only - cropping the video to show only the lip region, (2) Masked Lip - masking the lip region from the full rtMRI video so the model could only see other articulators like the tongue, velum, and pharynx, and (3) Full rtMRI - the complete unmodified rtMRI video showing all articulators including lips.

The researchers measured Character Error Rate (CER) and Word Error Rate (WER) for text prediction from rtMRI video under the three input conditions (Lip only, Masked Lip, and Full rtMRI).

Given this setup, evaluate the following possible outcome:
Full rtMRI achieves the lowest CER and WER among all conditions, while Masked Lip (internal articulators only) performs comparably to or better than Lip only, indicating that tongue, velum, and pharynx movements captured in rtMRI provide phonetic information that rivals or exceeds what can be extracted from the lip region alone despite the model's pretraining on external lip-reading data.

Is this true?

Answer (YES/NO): YES